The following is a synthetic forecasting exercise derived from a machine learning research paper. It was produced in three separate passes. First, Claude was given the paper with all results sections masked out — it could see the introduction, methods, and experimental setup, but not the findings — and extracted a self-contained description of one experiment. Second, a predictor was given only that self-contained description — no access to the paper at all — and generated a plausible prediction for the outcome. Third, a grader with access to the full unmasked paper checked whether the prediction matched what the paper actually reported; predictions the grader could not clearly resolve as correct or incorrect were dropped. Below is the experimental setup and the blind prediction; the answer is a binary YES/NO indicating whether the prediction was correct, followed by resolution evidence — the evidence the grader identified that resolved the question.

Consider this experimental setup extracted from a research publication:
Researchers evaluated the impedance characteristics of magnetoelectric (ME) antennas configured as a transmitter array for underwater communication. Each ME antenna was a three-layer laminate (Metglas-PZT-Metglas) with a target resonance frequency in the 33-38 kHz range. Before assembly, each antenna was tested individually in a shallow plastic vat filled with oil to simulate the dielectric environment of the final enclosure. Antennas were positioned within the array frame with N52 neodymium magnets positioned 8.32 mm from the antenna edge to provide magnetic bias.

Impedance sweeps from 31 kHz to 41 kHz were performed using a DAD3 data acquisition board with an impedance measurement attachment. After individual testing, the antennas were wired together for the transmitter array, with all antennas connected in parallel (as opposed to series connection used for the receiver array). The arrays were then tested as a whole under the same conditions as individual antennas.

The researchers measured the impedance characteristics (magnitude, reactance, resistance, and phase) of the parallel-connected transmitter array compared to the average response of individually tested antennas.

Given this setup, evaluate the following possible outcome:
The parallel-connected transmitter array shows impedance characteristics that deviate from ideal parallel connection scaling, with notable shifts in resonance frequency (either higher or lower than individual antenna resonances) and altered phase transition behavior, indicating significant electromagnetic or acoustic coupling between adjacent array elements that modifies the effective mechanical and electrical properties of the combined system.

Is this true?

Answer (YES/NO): NO